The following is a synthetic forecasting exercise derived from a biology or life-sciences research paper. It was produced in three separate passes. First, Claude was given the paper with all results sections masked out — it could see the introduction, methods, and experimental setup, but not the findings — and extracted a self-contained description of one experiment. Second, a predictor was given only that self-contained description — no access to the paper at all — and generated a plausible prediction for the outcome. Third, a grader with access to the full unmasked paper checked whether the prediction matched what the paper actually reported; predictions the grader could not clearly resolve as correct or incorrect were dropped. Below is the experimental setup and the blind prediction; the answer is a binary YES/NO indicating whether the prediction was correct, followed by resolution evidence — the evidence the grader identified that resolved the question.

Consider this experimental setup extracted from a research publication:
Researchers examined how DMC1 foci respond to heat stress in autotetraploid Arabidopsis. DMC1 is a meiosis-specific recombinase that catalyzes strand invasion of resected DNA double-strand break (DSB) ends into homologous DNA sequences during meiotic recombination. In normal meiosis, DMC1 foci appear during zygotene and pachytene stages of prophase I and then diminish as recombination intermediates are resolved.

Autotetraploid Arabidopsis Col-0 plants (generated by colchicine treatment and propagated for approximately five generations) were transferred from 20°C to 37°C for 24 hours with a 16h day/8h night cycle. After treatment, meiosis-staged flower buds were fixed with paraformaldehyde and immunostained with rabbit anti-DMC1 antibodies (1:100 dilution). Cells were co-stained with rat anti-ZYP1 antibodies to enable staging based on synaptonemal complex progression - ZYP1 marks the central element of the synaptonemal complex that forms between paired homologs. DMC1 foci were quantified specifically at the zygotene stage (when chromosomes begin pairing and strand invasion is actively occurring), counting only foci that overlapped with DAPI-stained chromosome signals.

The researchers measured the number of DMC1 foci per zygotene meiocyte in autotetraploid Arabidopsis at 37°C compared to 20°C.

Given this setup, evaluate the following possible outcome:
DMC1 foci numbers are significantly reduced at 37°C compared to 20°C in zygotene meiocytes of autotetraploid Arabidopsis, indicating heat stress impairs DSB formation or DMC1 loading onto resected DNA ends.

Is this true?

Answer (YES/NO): YES